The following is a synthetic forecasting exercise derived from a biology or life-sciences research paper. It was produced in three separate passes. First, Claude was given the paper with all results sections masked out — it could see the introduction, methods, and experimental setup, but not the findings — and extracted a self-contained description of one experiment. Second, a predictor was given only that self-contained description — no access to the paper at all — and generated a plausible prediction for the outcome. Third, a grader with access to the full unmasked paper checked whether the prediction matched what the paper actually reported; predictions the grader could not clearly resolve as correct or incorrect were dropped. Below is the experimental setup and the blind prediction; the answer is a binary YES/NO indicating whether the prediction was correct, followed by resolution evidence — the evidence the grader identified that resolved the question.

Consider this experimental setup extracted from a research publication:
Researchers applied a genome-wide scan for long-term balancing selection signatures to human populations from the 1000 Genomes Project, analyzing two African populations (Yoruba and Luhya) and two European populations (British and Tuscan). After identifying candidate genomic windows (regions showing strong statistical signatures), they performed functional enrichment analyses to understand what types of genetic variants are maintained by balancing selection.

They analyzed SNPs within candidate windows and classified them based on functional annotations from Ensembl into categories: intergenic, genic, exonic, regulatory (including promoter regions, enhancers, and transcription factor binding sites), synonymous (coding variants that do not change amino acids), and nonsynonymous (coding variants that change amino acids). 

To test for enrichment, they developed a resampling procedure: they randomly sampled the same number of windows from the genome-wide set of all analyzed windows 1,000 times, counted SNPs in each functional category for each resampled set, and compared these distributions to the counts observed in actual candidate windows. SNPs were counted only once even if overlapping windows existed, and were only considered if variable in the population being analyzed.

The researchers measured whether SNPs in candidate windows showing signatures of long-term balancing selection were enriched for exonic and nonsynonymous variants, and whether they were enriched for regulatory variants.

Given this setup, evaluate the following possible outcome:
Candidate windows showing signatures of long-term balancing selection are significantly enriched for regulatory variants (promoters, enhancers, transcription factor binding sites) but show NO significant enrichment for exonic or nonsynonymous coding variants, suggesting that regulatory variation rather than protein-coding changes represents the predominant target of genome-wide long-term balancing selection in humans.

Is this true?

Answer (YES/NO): NO